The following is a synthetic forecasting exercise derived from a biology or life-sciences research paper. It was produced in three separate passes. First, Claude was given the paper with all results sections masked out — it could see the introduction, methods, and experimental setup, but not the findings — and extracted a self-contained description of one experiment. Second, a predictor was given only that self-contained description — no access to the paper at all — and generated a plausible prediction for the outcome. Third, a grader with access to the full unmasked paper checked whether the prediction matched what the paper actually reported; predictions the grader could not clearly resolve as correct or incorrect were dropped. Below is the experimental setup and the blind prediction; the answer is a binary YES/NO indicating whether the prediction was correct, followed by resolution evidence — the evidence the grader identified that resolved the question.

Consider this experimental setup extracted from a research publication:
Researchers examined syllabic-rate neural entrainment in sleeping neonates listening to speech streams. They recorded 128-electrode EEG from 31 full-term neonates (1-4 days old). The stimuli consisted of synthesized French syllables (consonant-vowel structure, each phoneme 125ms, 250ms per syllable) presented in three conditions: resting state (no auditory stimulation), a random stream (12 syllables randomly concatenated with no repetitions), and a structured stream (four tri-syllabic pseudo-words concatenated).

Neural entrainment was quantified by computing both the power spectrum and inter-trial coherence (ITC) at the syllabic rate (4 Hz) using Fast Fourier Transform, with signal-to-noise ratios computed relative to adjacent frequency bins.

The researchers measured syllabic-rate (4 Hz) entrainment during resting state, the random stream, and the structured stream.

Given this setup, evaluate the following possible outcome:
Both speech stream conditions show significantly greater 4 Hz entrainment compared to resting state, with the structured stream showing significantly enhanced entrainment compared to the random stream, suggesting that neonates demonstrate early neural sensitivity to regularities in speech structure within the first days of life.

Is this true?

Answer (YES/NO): YES